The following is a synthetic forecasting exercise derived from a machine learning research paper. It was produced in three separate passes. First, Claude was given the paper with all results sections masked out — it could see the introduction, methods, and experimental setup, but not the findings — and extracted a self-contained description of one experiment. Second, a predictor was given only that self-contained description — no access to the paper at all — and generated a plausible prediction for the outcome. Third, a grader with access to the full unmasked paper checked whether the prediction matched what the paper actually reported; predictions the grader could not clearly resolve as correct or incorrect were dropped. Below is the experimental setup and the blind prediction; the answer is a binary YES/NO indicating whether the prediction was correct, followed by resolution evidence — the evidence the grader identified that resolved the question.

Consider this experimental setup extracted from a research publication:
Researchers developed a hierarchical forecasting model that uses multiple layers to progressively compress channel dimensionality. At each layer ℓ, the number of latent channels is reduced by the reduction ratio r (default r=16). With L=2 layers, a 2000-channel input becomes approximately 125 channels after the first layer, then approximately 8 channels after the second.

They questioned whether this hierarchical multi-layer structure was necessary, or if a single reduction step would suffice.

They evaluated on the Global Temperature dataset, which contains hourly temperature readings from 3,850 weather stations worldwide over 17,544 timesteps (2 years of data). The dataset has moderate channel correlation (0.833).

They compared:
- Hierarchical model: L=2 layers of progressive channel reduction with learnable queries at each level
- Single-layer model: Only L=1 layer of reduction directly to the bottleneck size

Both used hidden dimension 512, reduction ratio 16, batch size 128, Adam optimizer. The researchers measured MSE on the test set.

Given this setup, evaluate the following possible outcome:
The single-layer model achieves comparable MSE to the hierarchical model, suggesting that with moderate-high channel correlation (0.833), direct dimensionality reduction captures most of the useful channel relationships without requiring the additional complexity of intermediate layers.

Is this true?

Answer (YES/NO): NO